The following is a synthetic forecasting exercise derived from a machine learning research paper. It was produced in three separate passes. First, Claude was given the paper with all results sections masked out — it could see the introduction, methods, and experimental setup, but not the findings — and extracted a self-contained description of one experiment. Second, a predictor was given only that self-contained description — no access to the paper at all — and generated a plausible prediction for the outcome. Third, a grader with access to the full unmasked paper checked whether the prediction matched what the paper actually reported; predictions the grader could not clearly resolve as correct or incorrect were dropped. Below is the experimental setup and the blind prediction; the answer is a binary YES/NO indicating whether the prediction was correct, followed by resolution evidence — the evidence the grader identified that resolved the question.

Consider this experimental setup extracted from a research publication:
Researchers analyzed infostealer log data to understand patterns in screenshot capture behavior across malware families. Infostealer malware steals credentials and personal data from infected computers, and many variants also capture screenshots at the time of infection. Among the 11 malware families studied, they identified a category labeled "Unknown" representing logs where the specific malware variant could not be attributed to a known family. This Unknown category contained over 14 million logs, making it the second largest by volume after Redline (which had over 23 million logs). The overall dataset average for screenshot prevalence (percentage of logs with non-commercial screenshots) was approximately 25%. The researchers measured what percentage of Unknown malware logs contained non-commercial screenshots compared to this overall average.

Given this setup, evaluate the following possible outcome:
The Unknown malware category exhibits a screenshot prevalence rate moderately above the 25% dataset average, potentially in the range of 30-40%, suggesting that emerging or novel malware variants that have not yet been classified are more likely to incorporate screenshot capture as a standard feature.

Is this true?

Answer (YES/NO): NO